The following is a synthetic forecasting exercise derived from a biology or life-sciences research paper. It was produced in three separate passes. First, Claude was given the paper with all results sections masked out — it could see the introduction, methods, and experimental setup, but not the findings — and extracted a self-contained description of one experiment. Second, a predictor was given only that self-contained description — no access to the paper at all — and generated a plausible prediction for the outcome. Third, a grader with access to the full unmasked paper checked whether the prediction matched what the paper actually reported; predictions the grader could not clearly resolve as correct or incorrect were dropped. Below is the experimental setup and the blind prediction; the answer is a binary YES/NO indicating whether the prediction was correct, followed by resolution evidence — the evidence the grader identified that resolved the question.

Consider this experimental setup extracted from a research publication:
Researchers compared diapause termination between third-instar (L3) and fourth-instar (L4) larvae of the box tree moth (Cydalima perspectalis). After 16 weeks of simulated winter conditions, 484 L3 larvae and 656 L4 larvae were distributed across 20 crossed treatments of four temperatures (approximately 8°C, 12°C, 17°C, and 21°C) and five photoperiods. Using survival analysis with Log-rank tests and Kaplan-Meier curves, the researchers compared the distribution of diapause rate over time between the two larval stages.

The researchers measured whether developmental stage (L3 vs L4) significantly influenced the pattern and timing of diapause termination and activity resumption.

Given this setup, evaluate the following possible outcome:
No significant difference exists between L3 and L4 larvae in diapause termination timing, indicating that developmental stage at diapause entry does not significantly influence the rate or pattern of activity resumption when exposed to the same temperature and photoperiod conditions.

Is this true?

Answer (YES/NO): NO